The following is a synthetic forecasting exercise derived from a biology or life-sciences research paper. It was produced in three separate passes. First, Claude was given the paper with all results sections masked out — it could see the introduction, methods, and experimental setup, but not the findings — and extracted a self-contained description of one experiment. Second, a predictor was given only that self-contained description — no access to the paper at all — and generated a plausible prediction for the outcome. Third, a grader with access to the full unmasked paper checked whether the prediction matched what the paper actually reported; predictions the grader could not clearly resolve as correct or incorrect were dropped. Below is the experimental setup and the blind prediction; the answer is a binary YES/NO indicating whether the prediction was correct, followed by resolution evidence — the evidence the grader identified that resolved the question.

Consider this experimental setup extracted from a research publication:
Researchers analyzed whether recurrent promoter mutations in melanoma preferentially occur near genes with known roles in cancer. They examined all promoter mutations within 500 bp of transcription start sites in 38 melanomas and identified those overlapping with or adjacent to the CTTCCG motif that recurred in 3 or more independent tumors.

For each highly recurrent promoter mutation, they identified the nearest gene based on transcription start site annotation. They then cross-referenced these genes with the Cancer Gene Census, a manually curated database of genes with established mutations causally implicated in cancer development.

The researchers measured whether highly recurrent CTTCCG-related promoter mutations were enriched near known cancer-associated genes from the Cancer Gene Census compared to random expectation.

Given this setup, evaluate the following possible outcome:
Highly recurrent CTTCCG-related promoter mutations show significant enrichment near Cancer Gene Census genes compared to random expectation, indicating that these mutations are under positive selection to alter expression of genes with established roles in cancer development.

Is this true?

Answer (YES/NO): NO